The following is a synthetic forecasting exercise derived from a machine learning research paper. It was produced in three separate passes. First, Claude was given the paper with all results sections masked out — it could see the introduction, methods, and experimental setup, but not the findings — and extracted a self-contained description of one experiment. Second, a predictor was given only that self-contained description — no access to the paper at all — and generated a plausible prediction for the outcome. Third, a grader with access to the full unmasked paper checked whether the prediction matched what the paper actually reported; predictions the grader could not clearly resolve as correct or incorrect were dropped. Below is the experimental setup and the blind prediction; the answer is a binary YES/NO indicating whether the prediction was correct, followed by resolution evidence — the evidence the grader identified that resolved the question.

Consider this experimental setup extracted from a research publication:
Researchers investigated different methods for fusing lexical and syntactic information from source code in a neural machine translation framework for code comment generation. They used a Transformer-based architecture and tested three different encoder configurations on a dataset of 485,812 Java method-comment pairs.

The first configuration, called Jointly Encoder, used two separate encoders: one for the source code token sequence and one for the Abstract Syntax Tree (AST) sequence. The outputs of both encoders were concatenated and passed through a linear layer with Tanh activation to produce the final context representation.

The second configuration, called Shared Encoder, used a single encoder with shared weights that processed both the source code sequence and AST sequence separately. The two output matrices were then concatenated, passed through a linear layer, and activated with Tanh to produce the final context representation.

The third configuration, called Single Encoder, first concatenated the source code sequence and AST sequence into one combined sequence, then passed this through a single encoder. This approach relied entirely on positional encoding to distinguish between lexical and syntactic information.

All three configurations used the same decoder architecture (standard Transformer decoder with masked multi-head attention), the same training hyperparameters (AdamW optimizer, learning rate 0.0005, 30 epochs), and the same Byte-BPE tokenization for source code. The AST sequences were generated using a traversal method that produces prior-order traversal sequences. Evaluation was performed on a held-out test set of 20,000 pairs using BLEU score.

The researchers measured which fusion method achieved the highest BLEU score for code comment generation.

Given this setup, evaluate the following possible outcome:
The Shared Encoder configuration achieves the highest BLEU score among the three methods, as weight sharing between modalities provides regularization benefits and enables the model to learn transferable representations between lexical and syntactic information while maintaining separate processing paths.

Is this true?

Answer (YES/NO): NO